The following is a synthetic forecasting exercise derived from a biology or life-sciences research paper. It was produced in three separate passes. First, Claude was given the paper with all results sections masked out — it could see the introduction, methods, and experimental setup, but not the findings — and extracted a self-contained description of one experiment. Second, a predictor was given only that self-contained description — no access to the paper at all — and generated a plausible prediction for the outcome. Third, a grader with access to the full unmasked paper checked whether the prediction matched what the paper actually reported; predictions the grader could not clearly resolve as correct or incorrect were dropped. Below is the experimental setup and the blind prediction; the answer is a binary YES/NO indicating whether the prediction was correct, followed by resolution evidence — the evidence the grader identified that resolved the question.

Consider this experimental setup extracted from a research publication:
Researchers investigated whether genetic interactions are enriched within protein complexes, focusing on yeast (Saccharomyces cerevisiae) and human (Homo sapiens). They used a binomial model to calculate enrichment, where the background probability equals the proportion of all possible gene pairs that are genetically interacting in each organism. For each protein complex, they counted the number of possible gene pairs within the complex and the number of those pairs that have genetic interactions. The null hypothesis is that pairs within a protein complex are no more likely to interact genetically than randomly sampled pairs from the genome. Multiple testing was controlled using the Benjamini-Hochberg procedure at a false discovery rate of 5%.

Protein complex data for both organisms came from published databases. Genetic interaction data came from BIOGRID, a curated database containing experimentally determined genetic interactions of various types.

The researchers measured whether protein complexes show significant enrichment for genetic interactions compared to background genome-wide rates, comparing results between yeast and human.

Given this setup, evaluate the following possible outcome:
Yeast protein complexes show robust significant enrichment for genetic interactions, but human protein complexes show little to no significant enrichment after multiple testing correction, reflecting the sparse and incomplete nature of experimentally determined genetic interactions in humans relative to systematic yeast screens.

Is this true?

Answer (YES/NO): YES